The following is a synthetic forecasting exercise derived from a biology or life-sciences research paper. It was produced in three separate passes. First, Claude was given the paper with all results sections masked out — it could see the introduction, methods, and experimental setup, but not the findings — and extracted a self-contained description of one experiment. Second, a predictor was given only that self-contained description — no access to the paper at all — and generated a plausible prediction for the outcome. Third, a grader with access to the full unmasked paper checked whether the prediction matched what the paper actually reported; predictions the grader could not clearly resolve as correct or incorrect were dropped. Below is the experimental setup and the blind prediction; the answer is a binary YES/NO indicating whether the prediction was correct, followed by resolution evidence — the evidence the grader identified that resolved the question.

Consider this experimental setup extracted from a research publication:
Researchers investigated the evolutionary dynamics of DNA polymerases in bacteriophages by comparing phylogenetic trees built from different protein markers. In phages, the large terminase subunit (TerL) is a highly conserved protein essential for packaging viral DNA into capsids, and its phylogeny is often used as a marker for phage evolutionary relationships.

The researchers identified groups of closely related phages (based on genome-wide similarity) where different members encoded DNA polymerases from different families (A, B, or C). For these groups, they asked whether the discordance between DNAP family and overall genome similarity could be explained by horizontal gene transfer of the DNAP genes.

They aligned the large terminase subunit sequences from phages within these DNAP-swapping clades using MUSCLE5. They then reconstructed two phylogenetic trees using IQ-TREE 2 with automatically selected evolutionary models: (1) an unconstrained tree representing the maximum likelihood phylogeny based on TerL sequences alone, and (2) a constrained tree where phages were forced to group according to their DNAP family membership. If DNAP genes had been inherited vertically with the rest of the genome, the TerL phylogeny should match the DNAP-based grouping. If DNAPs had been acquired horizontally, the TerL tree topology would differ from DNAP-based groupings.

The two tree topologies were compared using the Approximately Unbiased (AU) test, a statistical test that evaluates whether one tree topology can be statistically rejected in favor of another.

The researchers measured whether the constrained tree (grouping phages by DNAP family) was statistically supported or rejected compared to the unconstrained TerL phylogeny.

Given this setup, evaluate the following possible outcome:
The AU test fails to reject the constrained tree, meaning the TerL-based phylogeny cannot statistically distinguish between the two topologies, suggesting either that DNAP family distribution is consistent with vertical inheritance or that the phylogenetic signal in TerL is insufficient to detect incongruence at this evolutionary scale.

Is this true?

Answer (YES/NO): NO